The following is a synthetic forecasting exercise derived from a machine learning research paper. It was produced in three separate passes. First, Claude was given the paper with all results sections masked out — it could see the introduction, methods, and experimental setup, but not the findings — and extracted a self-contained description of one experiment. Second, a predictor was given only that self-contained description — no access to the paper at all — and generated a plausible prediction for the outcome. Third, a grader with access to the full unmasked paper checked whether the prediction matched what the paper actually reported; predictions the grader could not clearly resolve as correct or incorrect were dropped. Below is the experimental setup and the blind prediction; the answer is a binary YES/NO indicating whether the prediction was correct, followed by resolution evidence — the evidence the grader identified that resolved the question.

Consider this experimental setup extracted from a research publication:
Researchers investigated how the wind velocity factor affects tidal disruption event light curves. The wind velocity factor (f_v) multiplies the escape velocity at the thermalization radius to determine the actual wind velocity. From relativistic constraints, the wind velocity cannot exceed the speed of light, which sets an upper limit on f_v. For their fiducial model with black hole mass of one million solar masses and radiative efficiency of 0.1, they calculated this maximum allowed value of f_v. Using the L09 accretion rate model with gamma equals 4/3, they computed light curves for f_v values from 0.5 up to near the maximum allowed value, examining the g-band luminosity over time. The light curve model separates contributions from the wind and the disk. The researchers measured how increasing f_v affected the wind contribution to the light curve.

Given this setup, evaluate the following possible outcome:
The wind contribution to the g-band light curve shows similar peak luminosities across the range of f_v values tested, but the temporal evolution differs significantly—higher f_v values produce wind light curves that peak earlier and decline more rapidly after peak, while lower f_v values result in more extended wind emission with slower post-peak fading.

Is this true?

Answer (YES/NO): NO